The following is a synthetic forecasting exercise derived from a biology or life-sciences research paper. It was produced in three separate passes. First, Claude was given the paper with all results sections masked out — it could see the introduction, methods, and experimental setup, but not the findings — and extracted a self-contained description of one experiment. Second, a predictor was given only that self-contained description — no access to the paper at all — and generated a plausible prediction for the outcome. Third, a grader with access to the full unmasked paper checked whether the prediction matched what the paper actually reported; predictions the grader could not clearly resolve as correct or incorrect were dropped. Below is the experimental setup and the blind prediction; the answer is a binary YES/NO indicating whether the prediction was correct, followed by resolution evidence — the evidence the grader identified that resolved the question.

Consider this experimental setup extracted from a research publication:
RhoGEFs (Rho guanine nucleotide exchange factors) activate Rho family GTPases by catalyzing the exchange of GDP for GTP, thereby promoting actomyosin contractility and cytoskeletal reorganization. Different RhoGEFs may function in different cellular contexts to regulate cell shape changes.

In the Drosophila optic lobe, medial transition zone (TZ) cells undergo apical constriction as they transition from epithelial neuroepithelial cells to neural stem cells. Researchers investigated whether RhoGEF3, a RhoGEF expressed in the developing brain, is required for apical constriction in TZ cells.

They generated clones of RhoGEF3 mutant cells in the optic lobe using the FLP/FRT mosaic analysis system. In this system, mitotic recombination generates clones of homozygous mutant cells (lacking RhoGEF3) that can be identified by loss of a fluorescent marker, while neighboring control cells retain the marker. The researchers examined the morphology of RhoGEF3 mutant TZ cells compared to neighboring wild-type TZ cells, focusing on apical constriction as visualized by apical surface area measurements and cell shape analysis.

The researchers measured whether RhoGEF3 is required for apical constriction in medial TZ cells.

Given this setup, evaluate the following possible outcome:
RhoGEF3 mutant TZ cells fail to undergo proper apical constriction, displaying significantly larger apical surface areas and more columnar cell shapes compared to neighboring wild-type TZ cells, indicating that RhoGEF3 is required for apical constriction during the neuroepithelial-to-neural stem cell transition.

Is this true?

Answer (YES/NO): NO